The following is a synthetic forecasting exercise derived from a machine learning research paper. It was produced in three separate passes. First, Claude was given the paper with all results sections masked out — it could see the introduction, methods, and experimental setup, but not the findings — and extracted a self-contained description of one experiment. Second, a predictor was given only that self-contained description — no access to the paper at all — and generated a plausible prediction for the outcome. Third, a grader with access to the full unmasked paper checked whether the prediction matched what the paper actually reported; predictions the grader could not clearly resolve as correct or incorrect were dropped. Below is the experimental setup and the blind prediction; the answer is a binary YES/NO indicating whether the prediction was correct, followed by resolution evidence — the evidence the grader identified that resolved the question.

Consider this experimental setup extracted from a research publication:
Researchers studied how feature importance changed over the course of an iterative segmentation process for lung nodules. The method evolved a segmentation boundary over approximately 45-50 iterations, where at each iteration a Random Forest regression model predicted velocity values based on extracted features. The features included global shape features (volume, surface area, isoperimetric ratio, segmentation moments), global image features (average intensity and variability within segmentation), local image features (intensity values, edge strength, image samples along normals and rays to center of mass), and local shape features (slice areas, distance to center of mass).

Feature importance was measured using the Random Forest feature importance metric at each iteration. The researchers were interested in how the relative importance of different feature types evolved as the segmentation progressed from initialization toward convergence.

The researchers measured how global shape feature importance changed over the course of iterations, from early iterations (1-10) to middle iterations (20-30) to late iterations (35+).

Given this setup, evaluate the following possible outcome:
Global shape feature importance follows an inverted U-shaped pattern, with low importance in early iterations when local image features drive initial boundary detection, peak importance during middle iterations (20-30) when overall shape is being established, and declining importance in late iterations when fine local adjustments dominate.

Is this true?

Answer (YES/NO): NO